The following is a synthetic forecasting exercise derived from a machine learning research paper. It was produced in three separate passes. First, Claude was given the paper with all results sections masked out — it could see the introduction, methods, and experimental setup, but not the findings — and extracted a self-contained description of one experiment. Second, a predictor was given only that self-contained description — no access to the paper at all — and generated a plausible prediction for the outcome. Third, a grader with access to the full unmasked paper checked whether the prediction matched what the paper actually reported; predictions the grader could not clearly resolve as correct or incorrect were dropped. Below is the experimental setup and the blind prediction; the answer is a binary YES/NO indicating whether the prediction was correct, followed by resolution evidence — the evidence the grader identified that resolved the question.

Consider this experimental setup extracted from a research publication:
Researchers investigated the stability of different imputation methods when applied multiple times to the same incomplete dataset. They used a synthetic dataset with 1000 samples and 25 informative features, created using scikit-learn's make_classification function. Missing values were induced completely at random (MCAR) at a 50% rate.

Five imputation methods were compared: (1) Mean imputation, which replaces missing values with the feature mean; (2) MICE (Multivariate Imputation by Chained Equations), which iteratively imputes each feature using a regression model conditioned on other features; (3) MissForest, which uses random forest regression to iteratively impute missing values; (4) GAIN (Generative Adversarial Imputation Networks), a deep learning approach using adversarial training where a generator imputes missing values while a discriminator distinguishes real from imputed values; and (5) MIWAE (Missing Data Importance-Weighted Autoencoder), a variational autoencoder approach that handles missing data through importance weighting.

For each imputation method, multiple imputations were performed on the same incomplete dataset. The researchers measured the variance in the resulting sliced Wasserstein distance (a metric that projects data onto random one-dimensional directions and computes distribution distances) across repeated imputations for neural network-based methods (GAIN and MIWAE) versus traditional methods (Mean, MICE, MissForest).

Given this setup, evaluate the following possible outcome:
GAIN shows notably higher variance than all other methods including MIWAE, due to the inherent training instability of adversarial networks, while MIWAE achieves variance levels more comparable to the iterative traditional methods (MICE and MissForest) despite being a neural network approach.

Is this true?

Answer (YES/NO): NO